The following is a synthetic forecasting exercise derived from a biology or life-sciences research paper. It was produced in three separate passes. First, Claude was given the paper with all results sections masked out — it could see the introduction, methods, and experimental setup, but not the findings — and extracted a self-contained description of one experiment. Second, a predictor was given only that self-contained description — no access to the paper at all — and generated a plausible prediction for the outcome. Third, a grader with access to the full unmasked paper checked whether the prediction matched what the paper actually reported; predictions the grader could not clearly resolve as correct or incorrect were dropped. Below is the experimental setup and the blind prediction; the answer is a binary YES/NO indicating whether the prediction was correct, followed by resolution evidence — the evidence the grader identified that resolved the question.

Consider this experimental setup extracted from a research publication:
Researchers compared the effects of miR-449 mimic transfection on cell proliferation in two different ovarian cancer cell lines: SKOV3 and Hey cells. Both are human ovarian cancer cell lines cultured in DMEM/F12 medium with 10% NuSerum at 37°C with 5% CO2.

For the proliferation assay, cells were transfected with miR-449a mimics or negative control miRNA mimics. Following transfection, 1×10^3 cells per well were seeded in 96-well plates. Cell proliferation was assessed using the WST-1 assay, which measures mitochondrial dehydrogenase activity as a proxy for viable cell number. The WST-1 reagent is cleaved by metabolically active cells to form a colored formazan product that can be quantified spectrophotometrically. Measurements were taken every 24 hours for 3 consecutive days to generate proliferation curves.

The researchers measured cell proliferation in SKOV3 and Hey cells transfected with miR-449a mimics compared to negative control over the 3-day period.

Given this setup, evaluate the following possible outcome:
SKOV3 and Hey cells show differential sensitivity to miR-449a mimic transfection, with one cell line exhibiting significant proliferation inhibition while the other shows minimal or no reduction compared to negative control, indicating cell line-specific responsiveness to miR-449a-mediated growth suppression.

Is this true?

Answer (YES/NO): NO